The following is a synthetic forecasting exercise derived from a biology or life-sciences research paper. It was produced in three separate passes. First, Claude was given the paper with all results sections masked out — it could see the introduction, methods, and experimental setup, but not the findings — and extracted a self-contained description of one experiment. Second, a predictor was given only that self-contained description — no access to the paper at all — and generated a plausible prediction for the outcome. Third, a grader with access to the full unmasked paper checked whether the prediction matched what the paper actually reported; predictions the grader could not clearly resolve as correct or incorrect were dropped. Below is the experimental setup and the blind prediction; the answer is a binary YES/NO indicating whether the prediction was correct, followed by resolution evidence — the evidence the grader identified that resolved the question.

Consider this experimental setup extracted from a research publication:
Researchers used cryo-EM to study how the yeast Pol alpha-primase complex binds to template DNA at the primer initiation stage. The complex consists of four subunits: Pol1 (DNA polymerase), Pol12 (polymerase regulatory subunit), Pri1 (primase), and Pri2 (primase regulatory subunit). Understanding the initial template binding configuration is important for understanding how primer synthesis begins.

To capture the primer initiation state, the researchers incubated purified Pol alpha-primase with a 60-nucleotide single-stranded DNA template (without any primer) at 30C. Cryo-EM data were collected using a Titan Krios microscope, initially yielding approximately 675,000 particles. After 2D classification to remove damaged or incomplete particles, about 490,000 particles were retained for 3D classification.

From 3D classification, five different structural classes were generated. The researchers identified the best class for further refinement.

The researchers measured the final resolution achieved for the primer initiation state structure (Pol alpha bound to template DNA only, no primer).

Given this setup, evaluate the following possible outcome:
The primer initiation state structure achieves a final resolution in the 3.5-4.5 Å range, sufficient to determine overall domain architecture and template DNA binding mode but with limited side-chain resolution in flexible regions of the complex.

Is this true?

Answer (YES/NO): NO